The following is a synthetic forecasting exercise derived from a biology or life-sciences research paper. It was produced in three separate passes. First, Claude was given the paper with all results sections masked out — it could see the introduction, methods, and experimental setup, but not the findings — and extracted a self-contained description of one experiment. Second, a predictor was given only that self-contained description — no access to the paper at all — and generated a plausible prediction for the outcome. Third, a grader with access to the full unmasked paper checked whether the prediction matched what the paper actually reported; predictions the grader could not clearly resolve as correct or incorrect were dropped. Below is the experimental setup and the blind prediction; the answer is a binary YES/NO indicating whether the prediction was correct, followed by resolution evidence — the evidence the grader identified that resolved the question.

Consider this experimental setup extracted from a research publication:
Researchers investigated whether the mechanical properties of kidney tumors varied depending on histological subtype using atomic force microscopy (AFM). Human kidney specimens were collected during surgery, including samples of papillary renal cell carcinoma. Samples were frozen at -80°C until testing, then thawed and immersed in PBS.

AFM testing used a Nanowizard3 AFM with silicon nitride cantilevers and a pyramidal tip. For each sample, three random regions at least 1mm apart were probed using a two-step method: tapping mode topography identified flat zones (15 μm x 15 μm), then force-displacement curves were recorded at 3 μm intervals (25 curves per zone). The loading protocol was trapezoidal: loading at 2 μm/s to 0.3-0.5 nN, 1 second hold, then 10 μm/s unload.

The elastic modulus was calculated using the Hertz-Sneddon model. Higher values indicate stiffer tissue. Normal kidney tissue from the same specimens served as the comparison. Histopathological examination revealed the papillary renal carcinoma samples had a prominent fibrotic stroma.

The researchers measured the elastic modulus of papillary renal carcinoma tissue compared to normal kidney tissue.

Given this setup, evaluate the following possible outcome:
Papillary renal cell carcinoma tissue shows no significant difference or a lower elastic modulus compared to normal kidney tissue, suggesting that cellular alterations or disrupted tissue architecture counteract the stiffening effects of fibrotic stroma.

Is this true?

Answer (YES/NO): NO